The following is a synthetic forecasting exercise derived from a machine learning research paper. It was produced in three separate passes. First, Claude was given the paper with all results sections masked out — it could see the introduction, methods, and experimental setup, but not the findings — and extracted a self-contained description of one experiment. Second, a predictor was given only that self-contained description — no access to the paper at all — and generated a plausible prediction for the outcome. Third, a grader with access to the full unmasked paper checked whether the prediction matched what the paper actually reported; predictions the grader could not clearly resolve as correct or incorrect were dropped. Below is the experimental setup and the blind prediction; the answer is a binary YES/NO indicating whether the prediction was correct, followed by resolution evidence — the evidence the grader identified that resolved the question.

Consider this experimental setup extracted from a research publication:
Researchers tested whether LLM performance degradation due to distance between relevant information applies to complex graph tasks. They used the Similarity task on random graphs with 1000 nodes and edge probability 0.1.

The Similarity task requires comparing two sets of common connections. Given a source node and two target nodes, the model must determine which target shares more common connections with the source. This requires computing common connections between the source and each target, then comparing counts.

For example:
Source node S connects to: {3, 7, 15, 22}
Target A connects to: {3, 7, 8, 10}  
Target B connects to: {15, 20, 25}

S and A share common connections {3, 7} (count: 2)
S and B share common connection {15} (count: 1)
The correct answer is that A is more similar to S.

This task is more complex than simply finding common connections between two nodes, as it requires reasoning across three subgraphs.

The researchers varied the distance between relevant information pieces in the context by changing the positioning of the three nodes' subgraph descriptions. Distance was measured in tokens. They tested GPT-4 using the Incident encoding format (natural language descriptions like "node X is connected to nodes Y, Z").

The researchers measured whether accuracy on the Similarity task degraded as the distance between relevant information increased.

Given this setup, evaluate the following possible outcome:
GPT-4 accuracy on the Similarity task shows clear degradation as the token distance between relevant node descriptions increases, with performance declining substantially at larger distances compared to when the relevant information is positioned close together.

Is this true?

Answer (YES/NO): YES